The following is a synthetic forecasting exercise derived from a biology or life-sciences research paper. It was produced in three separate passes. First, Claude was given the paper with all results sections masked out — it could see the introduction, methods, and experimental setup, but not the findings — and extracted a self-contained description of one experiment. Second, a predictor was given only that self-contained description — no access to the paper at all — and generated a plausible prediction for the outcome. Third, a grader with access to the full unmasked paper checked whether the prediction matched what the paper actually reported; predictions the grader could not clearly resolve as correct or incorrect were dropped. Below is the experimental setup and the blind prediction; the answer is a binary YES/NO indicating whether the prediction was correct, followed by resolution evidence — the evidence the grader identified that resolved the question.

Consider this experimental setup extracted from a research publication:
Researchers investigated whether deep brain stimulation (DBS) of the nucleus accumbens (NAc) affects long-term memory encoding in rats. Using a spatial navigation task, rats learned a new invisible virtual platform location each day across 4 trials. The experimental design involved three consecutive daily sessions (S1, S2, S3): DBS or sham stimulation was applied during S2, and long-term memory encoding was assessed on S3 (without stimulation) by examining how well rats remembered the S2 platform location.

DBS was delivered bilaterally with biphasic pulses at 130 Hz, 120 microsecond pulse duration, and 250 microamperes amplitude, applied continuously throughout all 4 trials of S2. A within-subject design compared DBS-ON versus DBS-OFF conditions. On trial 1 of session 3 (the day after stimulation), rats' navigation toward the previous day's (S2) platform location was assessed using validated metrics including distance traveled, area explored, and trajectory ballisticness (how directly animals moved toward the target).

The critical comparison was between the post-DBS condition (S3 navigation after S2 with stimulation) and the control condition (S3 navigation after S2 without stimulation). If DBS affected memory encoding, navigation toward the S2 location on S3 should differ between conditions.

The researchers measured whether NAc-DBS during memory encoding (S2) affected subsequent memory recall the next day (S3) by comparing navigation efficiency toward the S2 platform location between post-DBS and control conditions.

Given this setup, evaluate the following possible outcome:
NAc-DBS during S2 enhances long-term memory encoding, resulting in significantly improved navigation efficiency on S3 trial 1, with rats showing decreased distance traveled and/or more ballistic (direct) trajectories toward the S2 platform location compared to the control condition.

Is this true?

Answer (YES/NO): YES